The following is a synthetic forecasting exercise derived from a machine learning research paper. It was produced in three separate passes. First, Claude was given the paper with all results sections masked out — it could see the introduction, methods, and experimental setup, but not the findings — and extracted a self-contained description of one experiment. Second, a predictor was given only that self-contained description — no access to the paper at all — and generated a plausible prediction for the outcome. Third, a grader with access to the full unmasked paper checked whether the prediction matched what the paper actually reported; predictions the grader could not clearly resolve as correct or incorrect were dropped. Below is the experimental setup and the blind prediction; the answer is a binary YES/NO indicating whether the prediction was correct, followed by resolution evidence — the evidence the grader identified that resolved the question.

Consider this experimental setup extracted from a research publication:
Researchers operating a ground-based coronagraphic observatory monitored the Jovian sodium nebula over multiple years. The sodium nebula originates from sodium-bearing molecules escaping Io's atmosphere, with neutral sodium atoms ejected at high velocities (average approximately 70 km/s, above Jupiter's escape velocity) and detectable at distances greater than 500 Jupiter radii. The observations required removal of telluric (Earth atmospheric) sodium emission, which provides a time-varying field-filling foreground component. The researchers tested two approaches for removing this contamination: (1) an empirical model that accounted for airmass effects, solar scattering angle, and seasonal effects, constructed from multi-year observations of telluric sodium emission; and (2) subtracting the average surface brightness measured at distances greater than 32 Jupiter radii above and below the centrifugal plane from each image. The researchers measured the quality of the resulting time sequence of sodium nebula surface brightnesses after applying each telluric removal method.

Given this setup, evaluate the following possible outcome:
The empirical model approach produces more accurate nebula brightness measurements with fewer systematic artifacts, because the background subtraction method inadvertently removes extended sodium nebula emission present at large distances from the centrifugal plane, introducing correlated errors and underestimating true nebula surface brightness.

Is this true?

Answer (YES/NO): NO